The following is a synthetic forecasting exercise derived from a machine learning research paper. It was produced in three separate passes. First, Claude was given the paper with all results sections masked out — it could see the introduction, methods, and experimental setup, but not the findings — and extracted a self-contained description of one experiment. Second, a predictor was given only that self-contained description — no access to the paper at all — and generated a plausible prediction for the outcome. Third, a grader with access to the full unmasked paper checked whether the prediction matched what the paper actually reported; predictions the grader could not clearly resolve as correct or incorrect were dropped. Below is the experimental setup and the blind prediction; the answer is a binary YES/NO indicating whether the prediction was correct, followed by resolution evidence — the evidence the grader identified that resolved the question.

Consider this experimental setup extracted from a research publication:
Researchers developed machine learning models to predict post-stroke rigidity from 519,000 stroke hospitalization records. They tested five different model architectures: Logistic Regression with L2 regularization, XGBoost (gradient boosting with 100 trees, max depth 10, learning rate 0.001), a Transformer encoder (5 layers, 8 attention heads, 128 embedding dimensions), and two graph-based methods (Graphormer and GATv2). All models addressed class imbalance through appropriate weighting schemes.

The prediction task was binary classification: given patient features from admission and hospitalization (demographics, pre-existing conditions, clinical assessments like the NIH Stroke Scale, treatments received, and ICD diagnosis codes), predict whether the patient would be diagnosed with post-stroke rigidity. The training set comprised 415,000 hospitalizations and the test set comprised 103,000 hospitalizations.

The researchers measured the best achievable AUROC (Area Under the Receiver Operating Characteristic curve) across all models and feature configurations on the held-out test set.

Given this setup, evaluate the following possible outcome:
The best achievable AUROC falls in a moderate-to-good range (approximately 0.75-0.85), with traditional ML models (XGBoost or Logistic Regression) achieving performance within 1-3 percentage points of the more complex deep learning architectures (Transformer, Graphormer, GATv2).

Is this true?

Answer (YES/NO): YES